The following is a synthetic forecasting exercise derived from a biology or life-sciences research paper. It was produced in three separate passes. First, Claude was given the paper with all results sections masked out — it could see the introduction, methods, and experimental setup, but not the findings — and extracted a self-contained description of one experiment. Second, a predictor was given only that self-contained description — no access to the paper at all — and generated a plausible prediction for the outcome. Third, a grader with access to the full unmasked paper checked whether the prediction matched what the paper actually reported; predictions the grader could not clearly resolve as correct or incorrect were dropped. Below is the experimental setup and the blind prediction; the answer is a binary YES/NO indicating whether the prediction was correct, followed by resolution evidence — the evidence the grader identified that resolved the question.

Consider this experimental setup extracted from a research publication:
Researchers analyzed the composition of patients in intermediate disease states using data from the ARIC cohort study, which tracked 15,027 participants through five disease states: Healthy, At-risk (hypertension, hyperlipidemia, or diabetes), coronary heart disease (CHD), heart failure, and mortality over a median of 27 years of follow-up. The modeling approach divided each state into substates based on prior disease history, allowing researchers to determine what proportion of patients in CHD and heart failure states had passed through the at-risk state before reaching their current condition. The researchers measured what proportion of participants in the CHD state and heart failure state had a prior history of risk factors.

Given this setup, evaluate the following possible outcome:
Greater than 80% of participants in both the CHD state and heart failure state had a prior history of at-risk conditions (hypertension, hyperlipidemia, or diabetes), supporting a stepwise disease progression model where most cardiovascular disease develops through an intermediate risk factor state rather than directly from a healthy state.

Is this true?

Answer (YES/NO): NO